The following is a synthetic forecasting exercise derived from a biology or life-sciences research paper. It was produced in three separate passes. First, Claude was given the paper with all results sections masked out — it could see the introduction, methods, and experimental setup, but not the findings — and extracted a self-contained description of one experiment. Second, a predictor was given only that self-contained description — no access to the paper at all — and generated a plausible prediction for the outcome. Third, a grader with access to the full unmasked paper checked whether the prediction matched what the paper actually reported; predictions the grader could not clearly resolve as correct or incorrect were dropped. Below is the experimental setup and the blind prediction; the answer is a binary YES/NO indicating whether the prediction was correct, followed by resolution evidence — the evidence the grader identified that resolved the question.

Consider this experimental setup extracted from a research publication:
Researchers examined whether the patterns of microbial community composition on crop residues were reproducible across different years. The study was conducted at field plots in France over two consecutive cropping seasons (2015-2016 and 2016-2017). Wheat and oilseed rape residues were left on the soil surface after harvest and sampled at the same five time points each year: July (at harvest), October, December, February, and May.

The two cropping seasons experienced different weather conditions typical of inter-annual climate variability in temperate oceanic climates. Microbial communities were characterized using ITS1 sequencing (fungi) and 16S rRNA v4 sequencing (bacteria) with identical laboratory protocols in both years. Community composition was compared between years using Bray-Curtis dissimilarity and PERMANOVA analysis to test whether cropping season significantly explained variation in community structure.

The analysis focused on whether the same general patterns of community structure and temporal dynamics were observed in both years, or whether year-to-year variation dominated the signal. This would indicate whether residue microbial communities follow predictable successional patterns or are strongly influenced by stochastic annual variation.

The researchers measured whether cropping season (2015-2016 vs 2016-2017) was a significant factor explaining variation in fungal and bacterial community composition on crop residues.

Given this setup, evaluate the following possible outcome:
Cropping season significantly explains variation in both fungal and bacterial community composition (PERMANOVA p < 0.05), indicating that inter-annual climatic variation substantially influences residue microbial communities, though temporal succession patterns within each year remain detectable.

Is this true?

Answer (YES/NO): YES